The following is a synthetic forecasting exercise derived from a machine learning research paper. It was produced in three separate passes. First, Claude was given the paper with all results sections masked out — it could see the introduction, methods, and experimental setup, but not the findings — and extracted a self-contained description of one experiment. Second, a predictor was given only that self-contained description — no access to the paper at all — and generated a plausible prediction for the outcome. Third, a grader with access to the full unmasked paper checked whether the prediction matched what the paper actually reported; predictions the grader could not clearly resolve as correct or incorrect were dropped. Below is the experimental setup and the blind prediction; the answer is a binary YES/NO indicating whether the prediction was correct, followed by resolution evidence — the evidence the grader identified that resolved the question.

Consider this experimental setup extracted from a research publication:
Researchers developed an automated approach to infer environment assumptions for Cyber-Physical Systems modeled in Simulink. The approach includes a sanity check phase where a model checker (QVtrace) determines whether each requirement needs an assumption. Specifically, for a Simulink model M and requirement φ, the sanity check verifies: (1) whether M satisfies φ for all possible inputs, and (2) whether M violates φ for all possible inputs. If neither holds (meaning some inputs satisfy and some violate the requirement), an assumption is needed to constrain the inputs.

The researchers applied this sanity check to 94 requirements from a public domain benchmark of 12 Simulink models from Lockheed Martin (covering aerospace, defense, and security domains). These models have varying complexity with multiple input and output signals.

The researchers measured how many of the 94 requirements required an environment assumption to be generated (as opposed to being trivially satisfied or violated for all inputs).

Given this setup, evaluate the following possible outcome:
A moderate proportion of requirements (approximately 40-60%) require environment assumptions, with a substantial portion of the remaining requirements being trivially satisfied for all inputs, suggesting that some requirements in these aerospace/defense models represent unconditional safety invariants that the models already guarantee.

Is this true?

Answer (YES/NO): NO